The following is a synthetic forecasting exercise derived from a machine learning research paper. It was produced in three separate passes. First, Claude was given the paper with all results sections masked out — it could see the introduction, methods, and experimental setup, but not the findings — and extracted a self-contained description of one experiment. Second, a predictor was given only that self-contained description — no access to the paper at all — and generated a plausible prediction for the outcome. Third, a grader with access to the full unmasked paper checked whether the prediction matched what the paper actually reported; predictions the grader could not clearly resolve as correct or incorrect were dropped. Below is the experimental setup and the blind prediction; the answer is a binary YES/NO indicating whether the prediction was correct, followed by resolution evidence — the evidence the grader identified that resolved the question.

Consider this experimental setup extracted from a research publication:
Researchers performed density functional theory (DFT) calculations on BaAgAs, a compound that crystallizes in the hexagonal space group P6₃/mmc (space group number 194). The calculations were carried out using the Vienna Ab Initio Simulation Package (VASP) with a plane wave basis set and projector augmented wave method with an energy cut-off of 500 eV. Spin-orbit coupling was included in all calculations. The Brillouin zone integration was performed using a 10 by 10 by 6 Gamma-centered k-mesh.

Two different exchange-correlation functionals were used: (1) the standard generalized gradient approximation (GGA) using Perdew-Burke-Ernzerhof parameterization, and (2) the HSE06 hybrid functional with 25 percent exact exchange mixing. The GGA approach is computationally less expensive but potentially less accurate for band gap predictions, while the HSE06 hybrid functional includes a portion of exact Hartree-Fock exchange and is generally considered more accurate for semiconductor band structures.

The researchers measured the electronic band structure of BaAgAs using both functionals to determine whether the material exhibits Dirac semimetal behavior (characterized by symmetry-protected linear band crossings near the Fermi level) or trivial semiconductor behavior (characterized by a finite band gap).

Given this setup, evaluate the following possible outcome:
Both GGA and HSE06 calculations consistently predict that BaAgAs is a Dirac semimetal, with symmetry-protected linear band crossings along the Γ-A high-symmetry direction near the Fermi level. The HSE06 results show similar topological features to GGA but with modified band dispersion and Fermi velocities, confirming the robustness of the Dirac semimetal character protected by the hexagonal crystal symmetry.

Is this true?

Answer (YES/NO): NO